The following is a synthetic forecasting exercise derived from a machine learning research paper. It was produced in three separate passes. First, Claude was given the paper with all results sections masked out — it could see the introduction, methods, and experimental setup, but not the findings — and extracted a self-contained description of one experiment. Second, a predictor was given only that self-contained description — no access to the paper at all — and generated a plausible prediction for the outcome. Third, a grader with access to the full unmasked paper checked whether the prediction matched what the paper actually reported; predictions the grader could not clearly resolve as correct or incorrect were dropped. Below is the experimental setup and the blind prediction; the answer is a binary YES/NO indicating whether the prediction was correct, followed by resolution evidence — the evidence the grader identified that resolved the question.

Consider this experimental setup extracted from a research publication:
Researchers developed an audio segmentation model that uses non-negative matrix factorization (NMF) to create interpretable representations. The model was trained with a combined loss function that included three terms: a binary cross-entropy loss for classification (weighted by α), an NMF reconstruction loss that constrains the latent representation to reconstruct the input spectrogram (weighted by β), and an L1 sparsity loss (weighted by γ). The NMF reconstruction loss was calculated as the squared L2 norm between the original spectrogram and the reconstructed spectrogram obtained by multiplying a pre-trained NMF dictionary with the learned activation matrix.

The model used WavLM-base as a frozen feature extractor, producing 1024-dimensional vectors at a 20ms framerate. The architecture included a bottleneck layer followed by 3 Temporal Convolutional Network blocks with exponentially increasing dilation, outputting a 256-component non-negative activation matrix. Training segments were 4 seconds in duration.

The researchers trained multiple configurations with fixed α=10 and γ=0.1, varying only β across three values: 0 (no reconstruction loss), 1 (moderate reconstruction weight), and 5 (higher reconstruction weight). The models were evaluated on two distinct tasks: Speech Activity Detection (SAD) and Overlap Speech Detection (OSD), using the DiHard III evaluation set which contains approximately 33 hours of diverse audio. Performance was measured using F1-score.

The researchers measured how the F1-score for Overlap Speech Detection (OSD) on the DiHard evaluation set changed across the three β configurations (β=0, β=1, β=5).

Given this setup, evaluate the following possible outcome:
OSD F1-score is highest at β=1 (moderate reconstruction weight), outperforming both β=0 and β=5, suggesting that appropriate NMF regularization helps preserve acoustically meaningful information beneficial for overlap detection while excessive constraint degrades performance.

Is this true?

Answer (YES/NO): NO